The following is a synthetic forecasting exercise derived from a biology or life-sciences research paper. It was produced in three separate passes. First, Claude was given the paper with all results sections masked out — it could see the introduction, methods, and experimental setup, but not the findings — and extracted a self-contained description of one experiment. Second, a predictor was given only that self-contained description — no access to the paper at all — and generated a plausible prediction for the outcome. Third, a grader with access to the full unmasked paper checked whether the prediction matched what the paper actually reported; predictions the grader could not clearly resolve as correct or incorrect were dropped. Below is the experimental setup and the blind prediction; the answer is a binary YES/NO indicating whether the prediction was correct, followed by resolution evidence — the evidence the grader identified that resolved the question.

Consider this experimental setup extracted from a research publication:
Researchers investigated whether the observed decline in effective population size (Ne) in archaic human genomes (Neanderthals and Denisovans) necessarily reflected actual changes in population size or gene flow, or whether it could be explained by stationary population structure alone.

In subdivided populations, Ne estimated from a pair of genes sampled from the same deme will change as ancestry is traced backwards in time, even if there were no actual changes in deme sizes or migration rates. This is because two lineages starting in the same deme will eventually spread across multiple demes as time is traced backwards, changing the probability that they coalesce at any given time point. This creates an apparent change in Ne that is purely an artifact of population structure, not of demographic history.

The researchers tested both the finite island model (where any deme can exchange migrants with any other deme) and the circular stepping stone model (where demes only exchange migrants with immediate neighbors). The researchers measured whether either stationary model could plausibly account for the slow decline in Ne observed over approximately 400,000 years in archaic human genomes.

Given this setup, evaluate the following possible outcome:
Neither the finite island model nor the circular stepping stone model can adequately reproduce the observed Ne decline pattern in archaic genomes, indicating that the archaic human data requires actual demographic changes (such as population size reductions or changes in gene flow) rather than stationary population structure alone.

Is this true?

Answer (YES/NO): YES